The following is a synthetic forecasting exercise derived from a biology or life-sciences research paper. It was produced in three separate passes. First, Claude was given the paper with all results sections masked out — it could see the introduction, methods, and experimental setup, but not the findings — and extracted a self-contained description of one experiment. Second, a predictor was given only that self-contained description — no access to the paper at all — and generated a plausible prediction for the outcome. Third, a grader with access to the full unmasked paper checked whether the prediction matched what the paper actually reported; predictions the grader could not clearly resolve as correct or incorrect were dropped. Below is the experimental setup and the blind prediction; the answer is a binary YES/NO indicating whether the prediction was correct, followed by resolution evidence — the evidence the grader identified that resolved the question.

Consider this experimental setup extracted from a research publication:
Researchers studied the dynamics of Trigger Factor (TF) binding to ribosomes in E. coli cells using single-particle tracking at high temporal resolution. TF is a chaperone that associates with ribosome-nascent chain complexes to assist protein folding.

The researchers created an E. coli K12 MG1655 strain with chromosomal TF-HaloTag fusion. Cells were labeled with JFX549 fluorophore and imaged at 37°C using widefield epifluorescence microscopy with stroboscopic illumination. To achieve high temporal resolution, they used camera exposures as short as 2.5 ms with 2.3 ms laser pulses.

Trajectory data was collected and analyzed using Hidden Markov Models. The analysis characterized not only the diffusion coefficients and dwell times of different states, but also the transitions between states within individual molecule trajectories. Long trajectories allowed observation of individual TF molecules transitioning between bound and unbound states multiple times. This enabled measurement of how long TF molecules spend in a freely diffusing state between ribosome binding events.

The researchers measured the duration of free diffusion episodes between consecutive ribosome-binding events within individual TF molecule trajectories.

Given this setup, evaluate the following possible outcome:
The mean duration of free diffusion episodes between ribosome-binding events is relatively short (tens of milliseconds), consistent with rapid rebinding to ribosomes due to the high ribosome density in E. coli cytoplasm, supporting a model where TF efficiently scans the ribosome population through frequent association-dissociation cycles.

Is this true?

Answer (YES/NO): YES